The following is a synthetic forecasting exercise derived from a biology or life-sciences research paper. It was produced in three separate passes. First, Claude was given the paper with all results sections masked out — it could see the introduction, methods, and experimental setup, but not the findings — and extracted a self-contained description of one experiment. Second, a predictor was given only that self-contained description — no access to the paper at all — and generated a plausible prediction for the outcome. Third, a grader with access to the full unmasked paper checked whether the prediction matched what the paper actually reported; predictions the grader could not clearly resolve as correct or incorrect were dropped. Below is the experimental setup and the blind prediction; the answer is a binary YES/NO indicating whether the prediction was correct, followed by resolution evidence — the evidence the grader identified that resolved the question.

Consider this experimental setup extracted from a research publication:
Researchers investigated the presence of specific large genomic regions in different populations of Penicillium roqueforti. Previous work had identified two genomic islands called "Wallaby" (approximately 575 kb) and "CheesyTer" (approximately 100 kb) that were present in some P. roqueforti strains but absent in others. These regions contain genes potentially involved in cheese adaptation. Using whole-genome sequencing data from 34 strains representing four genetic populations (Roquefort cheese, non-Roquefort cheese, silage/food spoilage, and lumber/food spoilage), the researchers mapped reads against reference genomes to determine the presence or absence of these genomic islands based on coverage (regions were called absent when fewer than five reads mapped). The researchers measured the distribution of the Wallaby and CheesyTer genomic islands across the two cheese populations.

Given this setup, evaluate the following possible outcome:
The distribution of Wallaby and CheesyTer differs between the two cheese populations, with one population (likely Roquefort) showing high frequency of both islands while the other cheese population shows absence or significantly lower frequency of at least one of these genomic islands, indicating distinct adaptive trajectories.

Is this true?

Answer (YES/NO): NO